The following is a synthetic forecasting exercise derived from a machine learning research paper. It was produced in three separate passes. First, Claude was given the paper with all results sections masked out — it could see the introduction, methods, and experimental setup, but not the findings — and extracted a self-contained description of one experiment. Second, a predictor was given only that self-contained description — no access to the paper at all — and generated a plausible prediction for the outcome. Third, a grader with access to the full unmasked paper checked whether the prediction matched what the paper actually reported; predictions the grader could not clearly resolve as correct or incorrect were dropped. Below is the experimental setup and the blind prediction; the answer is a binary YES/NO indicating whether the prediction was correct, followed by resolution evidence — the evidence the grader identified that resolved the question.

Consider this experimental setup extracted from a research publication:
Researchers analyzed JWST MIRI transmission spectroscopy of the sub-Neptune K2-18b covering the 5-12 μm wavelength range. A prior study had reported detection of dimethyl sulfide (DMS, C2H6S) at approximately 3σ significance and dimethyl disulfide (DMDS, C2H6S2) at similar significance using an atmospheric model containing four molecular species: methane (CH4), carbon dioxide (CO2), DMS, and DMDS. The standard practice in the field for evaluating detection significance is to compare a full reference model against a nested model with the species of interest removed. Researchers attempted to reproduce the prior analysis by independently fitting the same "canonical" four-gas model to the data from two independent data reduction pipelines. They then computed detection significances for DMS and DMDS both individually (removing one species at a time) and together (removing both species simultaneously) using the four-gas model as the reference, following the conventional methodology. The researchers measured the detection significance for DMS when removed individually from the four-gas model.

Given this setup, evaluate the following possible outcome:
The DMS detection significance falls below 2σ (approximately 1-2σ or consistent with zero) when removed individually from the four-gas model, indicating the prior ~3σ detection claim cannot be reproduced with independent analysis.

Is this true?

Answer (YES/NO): YES